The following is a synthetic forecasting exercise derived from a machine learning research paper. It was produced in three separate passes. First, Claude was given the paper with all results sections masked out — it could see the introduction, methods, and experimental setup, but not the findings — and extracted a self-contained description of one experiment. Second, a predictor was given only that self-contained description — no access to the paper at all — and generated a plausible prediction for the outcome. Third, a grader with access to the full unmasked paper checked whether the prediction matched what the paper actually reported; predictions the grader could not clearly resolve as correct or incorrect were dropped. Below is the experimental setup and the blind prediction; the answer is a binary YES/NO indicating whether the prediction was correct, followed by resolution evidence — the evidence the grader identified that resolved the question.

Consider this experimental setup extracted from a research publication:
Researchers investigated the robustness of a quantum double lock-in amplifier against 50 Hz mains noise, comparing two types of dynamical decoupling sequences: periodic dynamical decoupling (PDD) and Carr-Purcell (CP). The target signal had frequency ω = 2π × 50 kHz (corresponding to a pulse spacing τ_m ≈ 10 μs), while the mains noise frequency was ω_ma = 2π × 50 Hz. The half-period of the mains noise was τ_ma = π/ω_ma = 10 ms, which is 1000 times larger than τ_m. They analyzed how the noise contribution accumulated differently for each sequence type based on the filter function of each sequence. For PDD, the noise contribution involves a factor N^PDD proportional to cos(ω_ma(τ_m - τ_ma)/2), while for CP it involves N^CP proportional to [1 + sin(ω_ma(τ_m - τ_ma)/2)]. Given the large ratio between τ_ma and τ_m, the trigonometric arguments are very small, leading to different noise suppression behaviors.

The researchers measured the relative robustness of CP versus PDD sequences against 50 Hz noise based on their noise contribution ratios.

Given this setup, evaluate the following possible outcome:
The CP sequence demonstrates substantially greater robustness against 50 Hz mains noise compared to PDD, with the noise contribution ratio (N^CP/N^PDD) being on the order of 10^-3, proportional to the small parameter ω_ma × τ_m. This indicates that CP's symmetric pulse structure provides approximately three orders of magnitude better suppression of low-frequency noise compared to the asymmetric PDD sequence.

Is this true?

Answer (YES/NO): YES